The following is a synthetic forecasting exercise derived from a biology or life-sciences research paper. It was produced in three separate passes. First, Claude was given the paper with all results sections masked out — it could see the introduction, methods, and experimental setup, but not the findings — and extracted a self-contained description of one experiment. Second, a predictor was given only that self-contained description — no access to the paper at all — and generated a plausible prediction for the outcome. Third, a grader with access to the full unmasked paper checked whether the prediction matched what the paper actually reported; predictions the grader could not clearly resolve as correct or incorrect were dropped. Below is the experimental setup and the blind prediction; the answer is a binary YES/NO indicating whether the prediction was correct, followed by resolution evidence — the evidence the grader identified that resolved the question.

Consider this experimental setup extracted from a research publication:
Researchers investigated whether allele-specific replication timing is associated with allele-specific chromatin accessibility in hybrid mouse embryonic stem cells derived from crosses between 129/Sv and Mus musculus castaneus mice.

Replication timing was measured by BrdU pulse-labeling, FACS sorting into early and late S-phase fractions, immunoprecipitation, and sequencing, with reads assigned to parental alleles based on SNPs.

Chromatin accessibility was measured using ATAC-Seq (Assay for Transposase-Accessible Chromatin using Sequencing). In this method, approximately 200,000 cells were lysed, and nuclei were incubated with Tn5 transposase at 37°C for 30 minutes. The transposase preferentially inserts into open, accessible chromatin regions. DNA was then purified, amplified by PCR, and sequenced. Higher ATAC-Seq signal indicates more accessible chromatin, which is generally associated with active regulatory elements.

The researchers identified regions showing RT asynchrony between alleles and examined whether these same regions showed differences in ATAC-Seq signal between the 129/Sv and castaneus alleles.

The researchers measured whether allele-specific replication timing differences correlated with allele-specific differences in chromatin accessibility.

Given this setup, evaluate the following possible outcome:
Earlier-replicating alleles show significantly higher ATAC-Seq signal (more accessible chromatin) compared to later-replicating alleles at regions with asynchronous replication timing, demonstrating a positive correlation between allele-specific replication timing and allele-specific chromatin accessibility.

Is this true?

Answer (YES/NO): NO